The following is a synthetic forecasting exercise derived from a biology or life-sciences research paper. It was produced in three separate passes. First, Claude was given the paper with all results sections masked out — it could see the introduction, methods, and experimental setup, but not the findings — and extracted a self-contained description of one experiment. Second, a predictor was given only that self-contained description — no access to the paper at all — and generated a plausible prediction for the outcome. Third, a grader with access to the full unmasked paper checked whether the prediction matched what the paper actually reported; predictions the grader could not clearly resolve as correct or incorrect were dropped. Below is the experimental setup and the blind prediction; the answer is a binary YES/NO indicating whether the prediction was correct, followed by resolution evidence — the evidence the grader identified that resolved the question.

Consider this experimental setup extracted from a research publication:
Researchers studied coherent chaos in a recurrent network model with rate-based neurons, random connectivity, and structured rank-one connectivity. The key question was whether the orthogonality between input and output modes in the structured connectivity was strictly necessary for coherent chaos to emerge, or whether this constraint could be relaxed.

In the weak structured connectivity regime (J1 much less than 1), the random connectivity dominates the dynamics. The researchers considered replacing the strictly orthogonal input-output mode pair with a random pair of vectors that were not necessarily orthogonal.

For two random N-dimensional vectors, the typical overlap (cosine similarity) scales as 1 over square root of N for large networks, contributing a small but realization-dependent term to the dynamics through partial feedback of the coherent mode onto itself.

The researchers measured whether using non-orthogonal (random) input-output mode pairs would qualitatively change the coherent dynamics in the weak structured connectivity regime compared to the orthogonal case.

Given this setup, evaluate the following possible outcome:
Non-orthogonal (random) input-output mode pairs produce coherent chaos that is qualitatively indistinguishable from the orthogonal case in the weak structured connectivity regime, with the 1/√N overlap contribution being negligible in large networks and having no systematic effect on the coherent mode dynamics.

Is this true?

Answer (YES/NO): YES